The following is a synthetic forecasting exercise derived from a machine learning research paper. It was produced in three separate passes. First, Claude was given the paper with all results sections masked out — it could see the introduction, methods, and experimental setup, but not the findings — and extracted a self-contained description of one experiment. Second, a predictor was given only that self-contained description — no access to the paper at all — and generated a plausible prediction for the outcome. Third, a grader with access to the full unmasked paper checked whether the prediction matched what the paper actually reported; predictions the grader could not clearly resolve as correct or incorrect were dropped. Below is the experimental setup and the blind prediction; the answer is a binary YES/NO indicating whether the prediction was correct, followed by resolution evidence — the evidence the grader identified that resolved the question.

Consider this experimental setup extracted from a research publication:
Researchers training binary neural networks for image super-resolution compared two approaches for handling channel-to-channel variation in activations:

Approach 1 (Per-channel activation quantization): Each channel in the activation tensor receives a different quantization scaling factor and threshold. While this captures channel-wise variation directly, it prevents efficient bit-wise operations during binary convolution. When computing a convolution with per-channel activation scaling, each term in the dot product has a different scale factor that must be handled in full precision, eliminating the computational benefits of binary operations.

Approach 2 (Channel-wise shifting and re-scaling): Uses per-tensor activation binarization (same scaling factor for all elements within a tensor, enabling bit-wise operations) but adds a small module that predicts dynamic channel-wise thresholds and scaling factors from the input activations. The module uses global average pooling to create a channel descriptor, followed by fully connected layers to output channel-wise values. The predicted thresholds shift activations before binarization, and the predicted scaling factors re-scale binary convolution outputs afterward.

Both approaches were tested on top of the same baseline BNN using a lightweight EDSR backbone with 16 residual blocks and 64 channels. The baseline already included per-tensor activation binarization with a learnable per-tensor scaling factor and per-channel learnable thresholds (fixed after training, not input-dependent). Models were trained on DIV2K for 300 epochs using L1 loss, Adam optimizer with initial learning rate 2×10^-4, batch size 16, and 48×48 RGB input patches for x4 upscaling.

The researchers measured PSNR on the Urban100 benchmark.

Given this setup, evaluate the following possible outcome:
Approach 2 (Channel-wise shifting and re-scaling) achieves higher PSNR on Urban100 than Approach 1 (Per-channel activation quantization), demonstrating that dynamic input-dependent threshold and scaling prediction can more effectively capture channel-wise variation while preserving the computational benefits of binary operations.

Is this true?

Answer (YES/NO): NO